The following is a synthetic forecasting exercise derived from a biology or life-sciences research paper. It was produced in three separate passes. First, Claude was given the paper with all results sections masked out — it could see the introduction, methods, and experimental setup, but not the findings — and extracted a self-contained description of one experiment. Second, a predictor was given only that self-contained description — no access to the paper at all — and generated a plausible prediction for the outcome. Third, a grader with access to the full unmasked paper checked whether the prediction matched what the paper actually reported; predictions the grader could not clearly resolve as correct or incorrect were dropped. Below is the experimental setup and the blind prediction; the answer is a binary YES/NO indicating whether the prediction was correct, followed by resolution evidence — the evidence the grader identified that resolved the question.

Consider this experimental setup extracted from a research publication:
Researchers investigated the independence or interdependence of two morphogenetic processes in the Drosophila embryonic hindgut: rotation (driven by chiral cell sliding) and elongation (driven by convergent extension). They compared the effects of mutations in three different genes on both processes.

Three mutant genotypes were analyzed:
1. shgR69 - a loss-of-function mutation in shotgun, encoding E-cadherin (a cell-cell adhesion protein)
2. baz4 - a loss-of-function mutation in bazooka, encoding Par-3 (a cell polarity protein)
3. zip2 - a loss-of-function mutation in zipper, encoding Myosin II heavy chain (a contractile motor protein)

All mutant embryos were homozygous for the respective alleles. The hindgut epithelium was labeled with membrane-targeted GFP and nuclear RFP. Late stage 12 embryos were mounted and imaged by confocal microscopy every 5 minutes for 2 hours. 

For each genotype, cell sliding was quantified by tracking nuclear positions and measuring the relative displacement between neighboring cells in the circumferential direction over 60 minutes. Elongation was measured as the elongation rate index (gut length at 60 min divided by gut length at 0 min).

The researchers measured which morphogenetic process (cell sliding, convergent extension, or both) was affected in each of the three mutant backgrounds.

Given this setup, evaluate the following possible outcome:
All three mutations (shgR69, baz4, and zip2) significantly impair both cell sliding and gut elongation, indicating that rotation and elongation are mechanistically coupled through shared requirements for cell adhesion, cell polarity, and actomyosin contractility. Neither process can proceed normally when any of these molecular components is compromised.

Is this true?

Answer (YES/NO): NO